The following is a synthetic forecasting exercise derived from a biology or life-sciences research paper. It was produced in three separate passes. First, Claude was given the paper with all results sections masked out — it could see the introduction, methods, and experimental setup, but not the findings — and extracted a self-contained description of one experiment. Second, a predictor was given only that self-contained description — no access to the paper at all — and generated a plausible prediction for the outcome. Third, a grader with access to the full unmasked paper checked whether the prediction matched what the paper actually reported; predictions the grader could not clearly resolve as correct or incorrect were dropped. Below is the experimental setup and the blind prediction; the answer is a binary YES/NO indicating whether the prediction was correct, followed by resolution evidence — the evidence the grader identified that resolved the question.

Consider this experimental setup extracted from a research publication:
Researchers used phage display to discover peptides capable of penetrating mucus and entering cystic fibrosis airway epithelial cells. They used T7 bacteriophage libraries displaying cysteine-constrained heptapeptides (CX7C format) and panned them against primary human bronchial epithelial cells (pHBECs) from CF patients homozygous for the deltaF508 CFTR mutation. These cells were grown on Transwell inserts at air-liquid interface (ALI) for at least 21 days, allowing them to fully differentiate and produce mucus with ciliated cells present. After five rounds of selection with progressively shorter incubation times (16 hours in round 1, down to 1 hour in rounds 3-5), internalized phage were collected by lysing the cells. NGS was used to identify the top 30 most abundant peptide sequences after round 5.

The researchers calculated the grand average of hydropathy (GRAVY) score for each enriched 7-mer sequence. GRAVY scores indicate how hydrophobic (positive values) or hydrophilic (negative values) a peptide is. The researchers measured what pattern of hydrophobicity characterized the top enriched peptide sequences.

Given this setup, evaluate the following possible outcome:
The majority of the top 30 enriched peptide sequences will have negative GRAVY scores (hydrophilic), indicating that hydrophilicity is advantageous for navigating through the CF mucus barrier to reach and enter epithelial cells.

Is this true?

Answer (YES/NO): YES